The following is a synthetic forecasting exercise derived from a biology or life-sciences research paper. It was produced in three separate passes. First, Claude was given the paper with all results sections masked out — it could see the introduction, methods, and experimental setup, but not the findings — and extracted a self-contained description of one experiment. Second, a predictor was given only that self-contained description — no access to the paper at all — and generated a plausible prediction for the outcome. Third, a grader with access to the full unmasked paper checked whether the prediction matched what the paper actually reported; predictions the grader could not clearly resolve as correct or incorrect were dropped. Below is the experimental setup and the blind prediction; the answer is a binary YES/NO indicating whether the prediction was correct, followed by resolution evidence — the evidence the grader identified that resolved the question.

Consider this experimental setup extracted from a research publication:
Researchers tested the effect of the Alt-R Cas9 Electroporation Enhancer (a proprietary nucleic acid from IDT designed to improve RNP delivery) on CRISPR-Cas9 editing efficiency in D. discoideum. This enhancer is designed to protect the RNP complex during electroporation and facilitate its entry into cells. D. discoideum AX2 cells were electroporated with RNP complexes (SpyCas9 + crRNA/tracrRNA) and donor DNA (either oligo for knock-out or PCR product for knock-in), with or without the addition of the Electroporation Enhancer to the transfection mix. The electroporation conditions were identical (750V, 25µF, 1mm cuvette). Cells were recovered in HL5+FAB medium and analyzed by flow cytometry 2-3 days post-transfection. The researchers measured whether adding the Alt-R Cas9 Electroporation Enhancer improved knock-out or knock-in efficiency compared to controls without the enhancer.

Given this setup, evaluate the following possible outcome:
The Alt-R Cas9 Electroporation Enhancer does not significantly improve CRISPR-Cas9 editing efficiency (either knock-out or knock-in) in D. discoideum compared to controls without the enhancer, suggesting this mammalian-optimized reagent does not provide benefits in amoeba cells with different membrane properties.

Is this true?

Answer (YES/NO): NO